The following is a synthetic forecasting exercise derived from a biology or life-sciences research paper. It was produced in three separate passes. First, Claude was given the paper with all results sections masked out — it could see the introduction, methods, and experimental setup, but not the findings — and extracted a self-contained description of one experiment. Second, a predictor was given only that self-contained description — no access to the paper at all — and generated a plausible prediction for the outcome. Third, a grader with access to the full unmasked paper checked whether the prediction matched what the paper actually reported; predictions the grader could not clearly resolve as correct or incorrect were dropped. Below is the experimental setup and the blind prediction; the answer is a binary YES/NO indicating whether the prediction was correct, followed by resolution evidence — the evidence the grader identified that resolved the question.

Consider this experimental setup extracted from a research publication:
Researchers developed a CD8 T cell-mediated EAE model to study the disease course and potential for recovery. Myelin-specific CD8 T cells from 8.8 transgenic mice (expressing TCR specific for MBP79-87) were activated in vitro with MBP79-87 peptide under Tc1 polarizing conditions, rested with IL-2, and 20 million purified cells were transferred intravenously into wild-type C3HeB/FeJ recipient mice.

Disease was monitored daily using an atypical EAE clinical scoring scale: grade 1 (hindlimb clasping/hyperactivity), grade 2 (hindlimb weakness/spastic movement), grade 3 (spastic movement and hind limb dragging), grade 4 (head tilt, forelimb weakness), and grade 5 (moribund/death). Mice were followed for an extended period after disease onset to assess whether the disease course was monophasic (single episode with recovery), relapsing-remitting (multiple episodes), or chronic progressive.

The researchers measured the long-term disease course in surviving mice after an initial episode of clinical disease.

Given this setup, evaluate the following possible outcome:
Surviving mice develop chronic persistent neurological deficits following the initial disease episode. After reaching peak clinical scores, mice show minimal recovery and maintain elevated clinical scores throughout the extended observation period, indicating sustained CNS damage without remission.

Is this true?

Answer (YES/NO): NO